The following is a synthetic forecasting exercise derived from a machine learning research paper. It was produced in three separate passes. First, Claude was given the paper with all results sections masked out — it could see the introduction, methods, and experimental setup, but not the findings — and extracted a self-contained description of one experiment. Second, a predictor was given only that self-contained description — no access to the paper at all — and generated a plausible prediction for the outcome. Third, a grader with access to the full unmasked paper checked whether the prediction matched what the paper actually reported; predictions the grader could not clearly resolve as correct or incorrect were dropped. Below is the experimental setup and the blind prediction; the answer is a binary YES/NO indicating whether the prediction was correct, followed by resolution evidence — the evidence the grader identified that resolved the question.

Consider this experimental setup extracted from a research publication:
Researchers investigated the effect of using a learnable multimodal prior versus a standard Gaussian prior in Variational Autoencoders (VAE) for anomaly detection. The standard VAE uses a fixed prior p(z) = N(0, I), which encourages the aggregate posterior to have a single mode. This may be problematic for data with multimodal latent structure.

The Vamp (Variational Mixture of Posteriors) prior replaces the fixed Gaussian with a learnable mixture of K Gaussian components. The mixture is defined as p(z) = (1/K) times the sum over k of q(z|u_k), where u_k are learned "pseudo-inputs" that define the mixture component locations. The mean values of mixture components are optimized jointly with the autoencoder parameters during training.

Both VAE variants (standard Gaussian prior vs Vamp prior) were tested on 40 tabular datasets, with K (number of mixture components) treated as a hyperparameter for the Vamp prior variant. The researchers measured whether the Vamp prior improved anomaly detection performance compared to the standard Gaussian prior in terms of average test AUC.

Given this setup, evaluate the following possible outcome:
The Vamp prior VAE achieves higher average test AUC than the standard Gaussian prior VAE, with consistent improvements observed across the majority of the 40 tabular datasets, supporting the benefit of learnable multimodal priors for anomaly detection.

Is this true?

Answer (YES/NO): NO